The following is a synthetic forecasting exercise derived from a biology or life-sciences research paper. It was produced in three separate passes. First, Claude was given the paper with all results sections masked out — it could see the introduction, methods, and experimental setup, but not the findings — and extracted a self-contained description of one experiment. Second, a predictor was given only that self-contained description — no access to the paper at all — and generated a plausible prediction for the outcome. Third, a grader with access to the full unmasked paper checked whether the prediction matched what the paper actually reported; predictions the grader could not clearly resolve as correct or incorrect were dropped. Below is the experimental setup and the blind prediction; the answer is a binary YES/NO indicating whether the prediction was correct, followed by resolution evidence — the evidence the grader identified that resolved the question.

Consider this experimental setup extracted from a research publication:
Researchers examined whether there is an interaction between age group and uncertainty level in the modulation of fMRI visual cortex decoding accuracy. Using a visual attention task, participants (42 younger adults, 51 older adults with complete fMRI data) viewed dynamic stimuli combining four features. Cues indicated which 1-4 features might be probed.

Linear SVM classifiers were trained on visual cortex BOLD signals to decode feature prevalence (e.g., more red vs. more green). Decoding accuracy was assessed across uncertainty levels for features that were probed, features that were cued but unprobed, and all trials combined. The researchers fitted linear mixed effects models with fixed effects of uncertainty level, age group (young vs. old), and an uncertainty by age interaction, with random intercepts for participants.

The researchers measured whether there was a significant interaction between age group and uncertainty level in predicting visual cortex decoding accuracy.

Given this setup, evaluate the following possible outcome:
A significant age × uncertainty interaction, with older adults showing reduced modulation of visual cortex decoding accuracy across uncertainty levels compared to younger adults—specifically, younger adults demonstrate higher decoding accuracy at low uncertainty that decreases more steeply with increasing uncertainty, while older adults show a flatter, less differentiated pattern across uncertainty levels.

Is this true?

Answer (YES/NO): NO